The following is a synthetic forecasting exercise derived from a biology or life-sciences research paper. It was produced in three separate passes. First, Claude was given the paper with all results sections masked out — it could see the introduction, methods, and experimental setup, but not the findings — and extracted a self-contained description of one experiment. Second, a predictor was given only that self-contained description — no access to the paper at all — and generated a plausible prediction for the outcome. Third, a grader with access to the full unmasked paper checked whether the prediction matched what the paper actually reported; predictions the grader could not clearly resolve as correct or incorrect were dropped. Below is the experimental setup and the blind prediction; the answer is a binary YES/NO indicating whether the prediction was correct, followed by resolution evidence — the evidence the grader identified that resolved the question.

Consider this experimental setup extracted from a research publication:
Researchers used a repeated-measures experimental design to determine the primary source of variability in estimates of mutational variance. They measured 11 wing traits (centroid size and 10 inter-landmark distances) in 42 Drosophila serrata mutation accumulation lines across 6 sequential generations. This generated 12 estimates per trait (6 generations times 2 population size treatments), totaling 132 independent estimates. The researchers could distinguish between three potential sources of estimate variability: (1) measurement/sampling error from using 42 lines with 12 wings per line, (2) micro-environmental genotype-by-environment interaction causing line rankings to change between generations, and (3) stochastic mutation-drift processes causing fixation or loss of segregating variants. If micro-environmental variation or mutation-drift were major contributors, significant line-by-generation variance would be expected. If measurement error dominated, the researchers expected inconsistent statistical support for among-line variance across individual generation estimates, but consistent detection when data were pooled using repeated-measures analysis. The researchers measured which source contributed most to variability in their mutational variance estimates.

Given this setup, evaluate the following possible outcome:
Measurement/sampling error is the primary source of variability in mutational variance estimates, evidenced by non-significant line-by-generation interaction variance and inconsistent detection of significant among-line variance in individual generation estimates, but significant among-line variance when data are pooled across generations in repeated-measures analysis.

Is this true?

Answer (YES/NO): YES